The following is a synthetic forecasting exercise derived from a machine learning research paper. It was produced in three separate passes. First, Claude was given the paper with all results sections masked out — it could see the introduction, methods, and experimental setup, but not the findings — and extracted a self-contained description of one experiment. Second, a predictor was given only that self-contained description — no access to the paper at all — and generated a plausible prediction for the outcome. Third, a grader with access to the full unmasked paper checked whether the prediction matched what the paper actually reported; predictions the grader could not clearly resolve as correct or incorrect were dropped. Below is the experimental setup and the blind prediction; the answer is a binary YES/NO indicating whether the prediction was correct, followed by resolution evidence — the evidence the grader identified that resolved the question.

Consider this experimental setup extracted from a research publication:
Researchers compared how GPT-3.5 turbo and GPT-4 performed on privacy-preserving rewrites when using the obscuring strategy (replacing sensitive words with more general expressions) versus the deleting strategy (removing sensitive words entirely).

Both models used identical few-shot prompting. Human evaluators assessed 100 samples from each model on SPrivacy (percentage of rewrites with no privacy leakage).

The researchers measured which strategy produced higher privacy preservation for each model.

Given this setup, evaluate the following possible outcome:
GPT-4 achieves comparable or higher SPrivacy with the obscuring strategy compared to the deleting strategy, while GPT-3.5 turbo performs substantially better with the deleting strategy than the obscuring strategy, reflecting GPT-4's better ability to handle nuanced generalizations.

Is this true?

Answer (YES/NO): NO